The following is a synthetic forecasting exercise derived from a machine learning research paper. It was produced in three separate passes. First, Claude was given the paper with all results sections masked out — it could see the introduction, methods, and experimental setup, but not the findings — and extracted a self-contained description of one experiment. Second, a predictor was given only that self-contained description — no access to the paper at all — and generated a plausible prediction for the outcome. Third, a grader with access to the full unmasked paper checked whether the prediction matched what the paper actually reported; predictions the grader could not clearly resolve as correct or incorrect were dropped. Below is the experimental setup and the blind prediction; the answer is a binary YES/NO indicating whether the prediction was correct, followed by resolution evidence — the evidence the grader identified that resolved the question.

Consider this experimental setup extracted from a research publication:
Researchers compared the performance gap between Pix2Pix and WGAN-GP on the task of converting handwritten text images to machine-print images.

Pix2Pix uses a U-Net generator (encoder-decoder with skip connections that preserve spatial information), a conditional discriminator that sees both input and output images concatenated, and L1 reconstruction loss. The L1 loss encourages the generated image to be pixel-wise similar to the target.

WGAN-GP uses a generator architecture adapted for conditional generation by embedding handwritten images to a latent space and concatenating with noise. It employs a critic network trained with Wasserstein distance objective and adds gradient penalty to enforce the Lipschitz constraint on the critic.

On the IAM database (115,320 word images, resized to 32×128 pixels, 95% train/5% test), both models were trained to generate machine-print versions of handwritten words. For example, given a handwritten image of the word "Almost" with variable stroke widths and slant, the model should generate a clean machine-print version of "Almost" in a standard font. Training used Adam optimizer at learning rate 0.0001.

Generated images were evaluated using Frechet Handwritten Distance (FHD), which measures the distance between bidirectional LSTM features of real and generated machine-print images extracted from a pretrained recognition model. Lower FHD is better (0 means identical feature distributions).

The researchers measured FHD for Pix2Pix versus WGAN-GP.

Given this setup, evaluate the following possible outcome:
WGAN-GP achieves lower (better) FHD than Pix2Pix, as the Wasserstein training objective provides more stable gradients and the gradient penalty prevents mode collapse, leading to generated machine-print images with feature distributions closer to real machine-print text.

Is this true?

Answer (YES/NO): YES